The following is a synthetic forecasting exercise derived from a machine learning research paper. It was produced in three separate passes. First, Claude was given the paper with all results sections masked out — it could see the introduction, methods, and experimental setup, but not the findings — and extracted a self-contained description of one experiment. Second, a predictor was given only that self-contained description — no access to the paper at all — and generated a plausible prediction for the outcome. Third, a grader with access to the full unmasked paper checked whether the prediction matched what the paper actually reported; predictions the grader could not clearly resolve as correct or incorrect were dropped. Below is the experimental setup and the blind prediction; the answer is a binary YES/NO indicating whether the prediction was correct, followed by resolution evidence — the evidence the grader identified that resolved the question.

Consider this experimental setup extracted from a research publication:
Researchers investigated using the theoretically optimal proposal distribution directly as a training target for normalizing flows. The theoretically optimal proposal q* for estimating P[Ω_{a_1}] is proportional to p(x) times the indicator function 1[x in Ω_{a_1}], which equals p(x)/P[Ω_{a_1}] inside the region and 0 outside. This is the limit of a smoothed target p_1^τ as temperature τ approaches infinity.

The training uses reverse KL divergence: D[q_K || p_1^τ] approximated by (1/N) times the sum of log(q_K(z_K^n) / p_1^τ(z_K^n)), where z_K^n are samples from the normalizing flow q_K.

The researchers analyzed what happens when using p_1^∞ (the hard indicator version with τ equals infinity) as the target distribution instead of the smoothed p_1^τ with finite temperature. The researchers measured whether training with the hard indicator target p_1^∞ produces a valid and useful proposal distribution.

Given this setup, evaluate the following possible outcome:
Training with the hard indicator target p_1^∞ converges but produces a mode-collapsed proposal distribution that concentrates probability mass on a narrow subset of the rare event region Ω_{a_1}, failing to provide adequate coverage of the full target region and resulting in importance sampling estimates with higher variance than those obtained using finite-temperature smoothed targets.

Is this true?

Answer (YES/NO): NO